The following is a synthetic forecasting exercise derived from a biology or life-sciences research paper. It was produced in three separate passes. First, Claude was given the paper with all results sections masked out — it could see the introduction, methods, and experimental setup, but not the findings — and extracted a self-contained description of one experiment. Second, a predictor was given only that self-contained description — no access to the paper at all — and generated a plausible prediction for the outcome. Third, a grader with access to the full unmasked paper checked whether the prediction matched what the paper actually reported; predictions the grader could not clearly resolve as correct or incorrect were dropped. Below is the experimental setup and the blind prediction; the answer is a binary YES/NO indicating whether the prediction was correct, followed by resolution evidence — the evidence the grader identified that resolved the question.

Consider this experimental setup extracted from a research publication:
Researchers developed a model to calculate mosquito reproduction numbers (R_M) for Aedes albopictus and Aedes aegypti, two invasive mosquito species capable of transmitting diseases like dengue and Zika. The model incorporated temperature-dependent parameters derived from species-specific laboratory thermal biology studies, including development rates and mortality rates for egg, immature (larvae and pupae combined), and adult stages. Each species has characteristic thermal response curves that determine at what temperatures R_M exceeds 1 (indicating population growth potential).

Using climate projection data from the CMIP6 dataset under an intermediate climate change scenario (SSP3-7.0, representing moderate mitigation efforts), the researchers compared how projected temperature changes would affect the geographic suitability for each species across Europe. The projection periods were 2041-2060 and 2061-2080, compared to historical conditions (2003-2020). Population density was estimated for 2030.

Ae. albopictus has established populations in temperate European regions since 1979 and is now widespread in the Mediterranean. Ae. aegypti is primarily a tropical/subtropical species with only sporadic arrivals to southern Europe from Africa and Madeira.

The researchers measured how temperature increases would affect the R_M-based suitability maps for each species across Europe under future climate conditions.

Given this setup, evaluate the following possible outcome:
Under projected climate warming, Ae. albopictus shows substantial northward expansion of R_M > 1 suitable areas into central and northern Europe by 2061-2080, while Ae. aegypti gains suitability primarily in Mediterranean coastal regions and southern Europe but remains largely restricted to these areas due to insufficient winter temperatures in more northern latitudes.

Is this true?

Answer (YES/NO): NO